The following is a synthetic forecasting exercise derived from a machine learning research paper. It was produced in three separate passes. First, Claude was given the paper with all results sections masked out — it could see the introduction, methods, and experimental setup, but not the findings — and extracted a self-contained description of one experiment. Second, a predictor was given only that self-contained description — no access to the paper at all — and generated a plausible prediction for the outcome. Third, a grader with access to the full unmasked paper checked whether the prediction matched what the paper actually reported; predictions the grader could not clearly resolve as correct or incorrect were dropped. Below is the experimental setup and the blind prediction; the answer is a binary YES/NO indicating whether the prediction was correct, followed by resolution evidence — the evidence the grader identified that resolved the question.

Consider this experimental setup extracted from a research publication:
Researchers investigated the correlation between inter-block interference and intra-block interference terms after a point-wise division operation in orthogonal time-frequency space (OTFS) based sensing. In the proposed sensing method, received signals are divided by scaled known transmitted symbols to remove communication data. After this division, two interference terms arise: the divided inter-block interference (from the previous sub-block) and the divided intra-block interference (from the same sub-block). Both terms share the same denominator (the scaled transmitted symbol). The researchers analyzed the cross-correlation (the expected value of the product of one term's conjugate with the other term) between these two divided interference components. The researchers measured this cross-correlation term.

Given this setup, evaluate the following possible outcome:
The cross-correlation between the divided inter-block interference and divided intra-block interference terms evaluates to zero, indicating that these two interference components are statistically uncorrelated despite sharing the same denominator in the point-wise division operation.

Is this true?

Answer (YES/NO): YES